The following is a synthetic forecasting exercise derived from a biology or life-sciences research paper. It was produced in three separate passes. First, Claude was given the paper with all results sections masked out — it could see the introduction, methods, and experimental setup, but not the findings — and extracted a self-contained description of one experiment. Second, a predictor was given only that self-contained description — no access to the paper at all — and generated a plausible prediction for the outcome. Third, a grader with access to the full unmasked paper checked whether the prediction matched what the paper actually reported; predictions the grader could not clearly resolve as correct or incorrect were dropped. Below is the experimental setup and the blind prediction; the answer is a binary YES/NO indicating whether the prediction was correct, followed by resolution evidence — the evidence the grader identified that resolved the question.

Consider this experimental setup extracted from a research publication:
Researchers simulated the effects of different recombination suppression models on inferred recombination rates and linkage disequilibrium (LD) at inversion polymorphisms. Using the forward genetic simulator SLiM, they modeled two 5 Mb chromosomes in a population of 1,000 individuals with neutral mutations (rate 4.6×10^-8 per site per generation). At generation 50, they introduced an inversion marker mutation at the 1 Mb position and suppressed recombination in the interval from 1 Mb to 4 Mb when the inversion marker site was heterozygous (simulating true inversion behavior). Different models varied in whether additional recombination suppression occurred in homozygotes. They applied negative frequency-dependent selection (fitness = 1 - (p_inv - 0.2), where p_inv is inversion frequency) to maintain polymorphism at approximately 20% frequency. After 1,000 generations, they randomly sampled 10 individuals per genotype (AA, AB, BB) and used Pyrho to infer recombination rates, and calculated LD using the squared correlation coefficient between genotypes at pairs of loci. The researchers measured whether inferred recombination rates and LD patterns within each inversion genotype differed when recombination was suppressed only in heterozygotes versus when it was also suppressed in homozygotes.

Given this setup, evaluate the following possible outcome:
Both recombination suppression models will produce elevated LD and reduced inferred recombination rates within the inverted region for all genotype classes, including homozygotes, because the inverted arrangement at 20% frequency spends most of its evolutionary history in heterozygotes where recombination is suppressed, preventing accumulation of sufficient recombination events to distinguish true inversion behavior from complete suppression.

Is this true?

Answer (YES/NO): NO